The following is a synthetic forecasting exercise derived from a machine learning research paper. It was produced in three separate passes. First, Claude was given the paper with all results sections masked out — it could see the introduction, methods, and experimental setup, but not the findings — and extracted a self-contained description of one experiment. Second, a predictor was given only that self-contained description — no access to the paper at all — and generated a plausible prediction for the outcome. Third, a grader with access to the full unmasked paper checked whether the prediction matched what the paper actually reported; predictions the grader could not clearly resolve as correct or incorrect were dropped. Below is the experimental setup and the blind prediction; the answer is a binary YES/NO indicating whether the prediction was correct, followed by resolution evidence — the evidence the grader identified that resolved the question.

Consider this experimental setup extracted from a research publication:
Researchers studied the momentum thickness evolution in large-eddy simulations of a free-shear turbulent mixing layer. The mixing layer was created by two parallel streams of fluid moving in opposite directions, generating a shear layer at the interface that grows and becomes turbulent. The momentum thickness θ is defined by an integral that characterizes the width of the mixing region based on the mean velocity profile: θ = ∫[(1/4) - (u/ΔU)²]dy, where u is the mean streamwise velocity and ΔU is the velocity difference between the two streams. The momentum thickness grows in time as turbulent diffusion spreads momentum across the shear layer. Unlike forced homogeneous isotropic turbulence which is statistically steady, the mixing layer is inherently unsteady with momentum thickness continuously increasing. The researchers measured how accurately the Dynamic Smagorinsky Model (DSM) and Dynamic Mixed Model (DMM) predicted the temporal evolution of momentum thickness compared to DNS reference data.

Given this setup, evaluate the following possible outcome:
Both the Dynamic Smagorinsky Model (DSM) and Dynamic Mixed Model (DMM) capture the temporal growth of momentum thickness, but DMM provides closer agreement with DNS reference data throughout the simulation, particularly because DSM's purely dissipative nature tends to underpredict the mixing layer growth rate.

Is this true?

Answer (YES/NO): NO